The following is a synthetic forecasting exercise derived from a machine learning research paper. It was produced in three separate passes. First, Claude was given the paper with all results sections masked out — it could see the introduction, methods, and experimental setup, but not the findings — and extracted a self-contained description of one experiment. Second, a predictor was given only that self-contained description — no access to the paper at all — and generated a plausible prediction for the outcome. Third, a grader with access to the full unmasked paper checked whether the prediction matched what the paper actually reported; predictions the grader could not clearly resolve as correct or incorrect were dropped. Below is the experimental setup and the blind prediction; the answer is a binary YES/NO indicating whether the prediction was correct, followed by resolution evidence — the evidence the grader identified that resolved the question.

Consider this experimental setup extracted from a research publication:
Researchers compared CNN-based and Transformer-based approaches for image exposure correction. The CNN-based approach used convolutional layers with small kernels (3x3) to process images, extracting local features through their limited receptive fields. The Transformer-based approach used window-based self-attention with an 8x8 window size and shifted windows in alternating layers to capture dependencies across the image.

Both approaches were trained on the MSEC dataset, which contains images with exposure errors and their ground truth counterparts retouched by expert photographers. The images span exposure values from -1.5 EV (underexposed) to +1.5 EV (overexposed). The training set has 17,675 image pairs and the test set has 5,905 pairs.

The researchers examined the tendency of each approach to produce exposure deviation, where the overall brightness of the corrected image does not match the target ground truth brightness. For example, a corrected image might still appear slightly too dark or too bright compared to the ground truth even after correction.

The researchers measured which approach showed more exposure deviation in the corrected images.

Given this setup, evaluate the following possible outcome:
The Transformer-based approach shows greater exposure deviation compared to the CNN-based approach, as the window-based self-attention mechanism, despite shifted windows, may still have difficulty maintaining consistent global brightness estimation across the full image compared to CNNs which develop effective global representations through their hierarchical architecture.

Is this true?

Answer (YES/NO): NO